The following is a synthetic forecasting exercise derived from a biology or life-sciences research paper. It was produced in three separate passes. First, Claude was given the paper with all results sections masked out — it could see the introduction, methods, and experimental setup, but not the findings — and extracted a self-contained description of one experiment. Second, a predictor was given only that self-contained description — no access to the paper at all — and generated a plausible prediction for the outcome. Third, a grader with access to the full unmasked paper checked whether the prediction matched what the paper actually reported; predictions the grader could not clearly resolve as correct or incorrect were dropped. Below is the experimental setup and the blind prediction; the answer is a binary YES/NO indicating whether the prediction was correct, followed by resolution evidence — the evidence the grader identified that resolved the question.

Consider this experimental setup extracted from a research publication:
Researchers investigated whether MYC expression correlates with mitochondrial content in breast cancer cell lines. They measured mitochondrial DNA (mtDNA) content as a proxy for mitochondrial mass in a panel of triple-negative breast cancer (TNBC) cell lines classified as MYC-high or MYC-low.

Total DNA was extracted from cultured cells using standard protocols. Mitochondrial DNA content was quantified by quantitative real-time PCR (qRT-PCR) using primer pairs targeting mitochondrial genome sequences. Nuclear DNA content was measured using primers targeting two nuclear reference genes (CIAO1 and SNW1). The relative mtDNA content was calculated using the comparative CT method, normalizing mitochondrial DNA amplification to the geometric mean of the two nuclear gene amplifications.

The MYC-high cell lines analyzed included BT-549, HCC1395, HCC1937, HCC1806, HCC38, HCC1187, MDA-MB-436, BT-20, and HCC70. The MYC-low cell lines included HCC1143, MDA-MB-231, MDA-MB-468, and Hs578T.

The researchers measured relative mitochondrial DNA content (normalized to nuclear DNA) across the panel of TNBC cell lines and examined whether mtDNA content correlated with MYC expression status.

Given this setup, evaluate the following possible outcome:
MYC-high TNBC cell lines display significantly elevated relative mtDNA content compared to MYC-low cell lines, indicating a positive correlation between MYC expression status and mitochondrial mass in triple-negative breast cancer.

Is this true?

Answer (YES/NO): NO